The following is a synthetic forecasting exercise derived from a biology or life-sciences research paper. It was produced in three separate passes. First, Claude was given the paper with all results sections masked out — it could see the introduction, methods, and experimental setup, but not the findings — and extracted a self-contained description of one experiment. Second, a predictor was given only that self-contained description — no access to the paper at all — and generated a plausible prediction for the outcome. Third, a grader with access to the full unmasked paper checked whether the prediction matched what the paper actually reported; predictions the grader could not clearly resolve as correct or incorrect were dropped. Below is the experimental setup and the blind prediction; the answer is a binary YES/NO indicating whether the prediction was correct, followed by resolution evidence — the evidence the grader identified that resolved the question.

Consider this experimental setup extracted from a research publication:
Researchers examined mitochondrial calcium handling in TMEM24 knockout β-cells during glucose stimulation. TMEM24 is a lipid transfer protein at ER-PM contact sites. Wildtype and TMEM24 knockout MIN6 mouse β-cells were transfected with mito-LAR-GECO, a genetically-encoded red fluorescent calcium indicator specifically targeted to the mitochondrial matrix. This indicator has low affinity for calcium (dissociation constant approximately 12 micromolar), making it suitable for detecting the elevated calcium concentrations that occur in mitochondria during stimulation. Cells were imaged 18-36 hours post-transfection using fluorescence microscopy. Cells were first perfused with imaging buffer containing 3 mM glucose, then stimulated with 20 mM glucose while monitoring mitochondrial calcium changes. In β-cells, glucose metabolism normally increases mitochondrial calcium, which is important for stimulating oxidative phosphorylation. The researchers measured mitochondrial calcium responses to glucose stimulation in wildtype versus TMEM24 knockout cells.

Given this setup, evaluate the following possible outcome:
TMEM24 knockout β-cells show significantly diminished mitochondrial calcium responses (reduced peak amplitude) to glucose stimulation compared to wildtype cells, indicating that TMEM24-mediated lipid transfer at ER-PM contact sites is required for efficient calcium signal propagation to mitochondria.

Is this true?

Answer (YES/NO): NO